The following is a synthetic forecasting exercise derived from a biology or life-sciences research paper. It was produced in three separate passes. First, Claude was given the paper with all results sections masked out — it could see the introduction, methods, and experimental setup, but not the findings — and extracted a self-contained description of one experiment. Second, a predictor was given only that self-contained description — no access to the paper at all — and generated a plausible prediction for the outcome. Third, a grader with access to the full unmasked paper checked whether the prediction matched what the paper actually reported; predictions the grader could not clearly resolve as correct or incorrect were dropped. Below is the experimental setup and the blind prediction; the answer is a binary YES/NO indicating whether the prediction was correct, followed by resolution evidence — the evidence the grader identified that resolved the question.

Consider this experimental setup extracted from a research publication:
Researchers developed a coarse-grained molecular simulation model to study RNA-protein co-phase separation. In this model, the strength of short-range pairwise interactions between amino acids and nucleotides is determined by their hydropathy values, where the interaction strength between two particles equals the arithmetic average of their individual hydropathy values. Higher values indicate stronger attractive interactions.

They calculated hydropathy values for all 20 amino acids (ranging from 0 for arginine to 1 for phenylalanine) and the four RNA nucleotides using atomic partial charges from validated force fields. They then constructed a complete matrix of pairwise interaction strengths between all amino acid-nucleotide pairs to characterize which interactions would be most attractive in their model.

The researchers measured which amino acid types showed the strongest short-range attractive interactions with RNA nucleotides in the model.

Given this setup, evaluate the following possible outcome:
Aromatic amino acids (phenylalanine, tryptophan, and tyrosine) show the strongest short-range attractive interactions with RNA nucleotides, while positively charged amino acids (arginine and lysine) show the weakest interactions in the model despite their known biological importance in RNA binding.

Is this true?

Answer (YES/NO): YES